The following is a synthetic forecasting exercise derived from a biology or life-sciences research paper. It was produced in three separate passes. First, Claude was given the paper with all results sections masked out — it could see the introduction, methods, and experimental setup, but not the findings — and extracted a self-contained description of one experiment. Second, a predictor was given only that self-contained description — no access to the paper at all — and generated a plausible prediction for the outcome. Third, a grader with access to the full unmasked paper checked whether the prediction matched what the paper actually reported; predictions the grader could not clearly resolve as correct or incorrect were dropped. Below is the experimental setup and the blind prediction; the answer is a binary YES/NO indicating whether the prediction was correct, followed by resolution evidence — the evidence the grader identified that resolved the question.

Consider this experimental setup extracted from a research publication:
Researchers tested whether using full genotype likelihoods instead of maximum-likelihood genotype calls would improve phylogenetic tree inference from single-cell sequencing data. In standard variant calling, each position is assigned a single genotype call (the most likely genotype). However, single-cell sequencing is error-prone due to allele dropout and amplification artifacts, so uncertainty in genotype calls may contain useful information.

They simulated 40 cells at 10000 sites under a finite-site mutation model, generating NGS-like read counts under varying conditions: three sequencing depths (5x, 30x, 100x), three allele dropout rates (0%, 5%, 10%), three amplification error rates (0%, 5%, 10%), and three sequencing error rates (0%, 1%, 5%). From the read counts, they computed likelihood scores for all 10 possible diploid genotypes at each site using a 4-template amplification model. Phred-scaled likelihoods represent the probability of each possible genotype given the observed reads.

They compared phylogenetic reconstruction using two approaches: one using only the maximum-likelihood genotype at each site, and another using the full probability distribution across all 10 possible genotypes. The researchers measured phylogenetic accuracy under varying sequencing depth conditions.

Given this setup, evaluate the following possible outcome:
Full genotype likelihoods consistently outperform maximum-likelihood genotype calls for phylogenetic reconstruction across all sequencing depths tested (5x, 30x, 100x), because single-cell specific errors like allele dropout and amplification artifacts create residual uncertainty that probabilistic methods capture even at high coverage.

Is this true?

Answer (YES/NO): NO